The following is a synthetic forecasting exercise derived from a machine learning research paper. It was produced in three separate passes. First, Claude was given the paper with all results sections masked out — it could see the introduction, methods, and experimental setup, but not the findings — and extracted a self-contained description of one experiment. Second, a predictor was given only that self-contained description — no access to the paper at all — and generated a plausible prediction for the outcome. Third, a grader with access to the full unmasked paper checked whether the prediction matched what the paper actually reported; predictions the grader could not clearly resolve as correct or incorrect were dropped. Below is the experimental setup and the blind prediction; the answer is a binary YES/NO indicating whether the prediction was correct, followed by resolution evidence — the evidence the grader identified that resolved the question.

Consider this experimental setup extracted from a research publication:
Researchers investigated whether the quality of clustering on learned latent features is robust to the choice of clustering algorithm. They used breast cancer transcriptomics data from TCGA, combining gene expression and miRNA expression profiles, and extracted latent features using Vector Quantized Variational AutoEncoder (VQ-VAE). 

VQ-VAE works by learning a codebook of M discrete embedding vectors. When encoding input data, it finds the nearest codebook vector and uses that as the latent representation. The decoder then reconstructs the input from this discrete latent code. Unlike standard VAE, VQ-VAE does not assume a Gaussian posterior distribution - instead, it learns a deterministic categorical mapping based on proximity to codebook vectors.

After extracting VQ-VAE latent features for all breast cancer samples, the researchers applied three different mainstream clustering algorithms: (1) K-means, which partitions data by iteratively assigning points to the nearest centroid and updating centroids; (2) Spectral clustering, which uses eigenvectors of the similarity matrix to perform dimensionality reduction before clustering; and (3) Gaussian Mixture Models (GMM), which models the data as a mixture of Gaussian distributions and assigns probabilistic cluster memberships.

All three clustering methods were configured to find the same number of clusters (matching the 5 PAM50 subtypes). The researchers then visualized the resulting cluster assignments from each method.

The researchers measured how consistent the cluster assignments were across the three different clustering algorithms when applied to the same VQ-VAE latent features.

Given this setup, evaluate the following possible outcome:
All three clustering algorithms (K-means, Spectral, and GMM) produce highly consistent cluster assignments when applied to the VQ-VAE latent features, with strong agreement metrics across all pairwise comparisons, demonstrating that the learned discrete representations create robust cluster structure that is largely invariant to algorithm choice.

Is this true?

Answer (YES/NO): YES